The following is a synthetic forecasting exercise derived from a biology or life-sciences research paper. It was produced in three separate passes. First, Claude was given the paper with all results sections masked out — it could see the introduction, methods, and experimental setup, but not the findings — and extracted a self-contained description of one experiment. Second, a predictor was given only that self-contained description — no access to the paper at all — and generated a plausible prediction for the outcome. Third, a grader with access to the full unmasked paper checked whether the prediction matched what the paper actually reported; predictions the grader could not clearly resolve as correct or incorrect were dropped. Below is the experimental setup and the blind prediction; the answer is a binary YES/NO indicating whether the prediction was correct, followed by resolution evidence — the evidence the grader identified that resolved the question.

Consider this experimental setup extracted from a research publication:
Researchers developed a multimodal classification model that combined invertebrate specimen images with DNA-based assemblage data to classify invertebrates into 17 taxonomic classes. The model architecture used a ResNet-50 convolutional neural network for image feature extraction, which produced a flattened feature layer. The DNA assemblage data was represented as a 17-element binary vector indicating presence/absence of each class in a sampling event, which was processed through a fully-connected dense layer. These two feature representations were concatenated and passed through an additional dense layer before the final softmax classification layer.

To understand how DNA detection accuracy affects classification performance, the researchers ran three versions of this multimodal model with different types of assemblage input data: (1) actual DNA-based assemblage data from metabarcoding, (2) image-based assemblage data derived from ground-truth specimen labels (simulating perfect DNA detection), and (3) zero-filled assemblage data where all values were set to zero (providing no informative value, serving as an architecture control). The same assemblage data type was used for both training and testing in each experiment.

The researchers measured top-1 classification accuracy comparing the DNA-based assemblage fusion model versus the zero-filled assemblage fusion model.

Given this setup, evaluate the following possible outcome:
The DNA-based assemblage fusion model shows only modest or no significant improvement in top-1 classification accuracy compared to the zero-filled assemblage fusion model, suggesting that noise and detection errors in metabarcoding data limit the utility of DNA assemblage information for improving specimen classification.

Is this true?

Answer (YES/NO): NO